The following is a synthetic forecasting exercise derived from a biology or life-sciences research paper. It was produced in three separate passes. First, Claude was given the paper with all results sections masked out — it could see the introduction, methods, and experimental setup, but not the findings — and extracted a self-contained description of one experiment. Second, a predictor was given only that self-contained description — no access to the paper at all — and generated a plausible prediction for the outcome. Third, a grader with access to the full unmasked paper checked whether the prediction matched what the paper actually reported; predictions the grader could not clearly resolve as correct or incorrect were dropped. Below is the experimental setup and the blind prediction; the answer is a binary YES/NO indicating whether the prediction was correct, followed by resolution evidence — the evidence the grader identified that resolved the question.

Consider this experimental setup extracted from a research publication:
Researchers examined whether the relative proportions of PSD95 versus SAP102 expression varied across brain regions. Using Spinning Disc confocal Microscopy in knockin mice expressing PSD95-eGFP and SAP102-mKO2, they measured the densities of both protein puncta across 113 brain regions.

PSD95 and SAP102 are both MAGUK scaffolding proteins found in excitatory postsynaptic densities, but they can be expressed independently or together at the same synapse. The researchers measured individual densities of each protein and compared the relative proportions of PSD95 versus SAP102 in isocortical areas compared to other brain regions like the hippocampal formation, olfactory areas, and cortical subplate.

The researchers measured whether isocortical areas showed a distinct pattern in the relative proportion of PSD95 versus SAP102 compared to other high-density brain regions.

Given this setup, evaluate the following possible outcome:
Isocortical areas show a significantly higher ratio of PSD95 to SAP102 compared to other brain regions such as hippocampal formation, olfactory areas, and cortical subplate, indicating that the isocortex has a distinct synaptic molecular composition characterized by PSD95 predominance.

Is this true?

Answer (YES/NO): YES